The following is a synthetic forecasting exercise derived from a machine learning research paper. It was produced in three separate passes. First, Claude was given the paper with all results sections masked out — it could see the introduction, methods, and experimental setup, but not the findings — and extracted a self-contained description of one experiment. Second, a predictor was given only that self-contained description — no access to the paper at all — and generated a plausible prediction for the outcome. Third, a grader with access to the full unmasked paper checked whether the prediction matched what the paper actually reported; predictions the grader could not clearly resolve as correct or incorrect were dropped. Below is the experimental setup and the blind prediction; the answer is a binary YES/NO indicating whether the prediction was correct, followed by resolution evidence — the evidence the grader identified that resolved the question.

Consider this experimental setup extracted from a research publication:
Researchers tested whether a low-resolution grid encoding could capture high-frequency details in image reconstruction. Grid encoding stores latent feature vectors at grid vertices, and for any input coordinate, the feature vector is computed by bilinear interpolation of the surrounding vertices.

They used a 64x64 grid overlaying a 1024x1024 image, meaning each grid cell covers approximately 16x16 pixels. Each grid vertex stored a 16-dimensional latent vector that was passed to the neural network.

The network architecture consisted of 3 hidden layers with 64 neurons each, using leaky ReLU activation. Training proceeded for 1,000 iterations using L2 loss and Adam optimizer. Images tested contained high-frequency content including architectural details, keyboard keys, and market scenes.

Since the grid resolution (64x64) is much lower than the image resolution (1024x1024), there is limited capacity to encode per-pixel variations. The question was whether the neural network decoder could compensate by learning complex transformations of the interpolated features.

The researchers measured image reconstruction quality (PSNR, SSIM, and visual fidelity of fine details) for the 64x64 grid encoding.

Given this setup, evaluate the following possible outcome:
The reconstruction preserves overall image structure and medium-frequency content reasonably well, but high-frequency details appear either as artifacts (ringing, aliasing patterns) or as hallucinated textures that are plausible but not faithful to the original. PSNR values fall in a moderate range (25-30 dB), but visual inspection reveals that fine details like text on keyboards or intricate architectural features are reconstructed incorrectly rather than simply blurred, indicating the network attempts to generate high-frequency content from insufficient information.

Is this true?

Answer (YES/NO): NO